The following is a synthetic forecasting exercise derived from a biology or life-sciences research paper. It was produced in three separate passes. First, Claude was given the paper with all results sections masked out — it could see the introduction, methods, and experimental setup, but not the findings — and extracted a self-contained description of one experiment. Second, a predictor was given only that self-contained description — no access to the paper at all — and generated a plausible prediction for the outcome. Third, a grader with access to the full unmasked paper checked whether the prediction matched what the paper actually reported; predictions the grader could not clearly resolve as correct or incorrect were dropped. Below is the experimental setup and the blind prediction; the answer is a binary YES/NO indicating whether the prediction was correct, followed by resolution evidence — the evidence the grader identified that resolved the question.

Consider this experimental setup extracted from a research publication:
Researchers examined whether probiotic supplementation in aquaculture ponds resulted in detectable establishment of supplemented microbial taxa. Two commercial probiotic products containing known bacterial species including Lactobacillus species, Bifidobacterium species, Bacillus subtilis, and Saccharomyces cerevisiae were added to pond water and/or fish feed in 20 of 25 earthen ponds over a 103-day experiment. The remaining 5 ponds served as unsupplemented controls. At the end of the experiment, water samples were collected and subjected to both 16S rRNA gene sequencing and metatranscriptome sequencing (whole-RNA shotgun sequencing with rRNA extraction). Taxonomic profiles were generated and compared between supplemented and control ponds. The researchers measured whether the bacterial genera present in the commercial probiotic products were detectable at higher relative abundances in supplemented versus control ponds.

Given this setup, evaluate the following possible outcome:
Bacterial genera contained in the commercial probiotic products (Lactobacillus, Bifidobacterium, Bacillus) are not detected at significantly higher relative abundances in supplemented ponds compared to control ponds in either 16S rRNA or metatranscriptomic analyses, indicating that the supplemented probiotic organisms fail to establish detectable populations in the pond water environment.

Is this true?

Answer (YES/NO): YES